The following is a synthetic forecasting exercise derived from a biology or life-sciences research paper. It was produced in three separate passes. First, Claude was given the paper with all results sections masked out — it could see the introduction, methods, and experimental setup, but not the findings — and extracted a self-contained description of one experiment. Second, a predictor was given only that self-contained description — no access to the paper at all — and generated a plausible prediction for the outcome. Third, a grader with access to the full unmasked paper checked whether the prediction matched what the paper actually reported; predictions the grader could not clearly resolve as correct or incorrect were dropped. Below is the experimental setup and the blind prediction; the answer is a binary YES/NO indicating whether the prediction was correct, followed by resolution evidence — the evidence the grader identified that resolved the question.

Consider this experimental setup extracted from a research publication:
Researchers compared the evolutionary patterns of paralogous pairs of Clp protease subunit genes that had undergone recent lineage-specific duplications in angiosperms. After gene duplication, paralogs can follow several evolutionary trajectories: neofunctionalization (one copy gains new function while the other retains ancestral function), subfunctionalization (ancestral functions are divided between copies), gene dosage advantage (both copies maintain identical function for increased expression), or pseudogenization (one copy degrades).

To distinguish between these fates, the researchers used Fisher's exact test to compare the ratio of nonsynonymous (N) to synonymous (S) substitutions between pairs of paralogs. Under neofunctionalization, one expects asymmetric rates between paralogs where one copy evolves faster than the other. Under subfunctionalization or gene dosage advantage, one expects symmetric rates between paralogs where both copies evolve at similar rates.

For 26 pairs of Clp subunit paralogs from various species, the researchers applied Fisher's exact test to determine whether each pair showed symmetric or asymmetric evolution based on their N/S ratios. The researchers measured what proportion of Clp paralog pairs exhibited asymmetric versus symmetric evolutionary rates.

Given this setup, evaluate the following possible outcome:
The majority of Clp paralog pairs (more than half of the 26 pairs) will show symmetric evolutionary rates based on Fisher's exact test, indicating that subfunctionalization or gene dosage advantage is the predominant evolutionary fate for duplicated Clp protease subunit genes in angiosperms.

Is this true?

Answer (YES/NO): NO